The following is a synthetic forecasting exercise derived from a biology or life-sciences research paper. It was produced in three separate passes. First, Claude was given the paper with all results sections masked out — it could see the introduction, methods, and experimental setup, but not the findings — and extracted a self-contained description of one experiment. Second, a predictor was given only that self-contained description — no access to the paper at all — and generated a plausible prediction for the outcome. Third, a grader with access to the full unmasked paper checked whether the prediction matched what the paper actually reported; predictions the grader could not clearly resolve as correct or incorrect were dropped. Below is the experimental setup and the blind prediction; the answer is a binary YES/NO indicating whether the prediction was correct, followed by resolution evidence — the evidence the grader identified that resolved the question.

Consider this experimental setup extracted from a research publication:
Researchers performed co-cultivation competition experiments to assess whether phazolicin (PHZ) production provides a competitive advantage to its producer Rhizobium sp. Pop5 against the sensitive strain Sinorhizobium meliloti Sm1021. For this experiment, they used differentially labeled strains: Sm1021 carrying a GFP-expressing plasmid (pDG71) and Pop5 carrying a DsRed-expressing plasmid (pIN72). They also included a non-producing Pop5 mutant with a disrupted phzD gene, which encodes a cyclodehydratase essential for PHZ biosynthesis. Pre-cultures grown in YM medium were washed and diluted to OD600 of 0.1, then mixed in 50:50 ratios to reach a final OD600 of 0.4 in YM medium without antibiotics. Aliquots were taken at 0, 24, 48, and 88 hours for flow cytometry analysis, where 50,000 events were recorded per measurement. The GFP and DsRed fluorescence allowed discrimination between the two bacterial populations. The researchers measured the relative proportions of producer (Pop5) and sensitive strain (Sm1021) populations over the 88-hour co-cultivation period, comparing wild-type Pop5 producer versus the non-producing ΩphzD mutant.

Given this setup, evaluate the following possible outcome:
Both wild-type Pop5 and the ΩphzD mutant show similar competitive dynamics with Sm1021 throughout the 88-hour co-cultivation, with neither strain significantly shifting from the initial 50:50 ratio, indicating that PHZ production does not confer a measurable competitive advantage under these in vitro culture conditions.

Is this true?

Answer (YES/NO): NO